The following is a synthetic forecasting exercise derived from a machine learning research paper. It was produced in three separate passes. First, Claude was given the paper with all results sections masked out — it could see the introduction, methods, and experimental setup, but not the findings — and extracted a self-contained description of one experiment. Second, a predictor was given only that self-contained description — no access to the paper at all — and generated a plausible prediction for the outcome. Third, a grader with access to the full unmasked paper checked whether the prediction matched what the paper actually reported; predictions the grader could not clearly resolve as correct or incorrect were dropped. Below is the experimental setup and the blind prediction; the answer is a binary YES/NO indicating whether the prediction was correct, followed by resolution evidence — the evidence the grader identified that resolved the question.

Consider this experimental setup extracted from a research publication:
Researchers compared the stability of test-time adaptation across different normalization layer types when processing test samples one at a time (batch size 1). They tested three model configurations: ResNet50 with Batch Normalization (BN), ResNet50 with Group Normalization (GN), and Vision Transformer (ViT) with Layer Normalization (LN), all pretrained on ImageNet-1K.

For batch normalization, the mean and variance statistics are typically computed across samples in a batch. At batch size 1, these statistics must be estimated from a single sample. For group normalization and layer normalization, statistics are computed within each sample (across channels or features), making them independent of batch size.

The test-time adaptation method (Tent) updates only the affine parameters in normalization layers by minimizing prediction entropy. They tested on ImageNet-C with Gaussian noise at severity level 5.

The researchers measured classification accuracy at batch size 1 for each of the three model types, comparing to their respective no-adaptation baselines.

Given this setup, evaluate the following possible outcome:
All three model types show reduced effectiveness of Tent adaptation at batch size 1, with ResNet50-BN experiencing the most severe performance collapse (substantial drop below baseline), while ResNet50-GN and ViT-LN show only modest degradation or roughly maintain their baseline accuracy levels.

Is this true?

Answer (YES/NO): NO